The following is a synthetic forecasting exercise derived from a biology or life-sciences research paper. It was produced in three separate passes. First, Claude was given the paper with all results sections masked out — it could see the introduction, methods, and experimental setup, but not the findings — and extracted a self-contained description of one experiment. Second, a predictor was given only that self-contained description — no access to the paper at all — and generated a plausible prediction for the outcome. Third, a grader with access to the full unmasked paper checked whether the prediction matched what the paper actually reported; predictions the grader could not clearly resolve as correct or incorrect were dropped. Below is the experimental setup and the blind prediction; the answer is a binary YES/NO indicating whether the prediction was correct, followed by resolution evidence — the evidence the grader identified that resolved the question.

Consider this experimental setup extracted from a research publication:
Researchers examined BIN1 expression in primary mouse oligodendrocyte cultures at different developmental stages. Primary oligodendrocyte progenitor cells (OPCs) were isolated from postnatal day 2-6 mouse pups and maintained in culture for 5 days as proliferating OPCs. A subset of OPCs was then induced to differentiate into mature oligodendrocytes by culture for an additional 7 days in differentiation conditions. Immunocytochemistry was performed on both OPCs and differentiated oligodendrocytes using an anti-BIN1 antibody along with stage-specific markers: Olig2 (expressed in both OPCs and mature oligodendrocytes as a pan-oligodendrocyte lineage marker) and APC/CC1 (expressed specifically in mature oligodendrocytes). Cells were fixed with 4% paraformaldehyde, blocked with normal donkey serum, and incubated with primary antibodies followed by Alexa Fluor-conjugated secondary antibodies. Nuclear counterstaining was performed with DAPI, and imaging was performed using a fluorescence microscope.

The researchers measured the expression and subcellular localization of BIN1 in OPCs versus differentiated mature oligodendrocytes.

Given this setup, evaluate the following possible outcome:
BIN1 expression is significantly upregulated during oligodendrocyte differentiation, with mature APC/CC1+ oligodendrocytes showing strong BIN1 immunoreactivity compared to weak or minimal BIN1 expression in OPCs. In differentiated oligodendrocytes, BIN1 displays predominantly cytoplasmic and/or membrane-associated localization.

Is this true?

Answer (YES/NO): NO